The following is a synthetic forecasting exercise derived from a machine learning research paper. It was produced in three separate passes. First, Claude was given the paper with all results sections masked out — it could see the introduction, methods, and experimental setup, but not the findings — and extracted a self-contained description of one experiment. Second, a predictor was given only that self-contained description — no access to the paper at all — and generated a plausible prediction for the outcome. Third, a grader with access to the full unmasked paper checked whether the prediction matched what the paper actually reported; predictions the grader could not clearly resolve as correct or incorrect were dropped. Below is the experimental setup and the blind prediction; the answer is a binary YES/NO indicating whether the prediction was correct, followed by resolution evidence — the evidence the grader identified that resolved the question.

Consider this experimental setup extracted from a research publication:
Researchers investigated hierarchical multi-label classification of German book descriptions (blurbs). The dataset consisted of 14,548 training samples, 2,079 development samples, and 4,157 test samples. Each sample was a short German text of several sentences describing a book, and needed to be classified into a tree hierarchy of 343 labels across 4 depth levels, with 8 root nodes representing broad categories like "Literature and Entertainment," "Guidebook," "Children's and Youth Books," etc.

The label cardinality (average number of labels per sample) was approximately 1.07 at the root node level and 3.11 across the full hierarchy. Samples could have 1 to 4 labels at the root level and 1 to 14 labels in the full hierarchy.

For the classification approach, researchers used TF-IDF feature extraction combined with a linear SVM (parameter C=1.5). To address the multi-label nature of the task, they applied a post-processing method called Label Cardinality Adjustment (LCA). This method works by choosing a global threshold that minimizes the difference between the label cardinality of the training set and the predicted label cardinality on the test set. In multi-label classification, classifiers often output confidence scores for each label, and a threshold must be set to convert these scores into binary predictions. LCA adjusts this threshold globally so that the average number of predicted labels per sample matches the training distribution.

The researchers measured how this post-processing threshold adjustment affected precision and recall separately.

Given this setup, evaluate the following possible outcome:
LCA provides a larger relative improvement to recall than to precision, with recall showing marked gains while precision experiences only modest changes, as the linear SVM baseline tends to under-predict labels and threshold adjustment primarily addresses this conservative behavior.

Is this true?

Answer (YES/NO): NO